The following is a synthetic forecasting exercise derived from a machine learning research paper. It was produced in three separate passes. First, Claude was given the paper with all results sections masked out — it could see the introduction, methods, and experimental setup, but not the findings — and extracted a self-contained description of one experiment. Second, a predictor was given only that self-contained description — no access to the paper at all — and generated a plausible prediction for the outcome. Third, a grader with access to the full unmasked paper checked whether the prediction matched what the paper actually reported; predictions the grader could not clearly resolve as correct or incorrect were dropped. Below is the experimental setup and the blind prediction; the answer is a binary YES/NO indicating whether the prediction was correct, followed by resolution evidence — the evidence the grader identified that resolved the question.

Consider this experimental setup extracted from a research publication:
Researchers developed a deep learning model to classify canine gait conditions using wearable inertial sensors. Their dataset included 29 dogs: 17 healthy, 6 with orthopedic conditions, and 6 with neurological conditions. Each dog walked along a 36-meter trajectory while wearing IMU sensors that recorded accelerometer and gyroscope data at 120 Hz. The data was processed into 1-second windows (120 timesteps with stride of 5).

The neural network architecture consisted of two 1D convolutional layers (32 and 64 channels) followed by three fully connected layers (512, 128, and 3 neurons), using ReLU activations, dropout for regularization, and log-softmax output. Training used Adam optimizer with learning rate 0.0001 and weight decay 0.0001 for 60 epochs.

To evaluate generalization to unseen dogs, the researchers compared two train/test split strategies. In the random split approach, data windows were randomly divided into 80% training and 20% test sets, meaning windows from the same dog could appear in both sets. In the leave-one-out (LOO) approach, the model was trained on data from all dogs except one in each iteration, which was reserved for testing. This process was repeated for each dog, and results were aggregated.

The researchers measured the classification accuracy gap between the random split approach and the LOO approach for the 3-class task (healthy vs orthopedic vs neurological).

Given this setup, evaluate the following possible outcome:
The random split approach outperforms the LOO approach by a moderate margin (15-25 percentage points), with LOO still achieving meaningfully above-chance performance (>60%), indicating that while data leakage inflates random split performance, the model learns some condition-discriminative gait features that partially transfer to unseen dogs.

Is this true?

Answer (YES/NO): NO